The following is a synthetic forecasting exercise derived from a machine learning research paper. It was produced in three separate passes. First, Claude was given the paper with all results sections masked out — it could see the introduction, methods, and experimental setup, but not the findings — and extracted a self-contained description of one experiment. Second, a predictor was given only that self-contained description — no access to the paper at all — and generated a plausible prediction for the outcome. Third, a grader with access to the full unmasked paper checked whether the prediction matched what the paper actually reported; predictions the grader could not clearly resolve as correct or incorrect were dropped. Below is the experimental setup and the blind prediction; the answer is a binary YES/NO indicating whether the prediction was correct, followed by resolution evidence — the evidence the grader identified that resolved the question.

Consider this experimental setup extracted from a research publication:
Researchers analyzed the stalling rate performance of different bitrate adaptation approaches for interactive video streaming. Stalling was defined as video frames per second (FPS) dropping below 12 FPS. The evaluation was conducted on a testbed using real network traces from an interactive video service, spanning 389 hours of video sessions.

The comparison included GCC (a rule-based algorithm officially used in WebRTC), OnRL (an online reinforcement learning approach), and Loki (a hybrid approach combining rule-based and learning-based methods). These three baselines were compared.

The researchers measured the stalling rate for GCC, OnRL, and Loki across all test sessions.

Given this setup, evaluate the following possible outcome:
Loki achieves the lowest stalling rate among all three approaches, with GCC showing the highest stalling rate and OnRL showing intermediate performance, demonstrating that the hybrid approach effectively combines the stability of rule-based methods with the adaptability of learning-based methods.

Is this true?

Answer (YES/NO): NO